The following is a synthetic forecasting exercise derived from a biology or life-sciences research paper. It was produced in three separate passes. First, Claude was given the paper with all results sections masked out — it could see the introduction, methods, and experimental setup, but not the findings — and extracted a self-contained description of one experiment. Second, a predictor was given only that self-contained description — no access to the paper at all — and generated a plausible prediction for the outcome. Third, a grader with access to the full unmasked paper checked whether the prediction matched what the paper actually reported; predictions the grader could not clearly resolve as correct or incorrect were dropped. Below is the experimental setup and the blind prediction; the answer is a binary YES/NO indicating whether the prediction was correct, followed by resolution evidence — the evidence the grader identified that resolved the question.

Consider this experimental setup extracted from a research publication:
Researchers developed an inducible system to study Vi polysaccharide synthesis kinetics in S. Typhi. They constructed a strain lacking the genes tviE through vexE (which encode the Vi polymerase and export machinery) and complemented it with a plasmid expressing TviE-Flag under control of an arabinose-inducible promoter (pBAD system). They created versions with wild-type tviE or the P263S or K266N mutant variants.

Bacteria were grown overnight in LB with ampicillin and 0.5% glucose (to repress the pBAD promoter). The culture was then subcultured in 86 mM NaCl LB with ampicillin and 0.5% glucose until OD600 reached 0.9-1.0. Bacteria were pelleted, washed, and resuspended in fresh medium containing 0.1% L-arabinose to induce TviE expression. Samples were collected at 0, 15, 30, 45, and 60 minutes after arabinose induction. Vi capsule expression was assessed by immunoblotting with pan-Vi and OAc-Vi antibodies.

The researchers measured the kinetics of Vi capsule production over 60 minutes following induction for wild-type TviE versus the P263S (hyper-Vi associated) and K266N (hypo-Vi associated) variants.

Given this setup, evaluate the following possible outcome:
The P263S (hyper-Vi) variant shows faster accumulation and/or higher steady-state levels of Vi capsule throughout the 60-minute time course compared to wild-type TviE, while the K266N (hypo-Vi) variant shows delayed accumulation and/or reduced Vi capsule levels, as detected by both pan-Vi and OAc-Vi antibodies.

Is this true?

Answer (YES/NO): YES